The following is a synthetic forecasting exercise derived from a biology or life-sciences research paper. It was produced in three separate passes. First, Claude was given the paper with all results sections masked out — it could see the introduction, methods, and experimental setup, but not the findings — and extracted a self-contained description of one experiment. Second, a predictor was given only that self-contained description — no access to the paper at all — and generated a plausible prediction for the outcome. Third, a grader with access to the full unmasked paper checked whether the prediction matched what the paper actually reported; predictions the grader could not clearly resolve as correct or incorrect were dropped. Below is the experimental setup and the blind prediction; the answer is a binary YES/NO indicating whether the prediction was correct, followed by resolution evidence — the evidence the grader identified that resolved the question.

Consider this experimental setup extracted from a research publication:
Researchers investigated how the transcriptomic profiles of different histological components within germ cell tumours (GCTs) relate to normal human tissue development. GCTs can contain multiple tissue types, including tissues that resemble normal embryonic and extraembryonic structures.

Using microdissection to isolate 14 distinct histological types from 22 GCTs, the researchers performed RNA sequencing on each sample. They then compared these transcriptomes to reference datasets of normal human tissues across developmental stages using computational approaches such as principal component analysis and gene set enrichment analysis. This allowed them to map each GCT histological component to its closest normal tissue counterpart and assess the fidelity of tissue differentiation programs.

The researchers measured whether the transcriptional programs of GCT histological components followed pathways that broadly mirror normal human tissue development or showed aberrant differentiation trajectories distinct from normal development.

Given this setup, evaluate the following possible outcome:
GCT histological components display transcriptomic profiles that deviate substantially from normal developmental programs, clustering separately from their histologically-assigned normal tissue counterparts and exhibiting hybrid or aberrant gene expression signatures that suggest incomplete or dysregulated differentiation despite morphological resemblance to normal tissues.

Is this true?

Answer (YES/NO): NO